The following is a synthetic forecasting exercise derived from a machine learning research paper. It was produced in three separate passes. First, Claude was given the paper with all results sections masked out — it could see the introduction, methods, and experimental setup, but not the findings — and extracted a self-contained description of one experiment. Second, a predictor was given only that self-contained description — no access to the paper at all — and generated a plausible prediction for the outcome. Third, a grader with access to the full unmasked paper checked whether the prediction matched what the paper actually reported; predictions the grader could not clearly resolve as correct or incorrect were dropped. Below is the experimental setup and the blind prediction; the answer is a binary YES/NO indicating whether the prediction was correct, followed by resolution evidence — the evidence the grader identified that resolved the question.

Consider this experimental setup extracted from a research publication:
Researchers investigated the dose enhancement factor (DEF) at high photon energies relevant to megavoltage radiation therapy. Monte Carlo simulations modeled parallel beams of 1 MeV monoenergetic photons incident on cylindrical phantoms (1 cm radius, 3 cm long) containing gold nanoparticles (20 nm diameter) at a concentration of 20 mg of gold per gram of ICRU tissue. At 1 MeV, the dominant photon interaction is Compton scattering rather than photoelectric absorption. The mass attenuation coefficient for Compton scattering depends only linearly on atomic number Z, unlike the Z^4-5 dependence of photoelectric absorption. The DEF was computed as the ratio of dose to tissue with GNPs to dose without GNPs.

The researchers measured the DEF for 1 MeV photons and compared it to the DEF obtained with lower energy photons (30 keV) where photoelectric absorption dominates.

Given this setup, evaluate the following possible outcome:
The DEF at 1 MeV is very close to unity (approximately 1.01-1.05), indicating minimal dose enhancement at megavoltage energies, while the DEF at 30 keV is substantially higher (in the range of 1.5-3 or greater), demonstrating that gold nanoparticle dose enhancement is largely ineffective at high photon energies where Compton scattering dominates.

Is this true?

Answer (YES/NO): YES